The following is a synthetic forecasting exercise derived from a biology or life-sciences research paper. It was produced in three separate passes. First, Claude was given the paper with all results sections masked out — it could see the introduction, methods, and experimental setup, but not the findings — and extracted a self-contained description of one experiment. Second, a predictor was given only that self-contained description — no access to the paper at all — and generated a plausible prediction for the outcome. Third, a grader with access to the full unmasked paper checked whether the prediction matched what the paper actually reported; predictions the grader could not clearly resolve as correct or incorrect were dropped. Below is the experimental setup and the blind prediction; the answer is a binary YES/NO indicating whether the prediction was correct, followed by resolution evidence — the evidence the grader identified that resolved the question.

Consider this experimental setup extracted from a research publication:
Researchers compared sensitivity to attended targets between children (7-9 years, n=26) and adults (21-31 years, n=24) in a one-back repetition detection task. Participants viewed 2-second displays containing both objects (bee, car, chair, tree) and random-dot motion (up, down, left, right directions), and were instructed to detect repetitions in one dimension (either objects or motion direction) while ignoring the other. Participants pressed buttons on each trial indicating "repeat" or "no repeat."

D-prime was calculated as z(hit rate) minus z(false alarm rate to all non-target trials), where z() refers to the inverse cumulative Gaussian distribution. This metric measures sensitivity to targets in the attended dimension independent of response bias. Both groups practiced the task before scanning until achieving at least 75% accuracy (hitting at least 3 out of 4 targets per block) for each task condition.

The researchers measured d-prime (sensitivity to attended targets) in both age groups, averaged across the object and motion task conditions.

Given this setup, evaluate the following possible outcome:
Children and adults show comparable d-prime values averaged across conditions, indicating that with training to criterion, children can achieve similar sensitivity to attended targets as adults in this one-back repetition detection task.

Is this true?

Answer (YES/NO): YES